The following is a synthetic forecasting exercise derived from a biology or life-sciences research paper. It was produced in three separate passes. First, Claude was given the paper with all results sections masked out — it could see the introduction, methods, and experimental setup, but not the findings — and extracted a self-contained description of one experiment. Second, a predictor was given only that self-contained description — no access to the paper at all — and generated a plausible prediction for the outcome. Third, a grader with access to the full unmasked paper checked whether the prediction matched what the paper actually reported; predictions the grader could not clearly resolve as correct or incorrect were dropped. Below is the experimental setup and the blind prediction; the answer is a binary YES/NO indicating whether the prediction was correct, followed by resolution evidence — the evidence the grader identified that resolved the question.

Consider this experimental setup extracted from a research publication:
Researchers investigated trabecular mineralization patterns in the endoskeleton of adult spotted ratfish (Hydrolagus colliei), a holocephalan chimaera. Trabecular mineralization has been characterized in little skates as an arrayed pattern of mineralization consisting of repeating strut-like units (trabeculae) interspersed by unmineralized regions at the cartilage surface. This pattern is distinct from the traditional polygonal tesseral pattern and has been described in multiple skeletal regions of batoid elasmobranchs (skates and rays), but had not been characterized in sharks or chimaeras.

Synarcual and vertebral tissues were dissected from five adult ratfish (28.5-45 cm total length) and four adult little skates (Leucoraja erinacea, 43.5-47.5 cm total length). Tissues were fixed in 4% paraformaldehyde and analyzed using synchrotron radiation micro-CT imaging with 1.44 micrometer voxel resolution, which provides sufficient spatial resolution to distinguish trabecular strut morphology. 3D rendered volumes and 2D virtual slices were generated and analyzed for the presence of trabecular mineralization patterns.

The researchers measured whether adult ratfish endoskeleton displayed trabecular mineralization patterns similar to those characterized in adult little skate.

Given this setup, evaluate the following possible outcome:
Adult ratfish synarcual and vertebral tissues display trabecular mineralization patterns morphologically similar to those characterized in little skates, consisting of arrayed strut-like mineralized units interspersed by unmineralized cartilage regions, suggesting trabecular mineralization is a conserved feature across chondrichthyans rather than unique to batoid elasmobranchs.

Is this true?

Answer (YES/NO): NO